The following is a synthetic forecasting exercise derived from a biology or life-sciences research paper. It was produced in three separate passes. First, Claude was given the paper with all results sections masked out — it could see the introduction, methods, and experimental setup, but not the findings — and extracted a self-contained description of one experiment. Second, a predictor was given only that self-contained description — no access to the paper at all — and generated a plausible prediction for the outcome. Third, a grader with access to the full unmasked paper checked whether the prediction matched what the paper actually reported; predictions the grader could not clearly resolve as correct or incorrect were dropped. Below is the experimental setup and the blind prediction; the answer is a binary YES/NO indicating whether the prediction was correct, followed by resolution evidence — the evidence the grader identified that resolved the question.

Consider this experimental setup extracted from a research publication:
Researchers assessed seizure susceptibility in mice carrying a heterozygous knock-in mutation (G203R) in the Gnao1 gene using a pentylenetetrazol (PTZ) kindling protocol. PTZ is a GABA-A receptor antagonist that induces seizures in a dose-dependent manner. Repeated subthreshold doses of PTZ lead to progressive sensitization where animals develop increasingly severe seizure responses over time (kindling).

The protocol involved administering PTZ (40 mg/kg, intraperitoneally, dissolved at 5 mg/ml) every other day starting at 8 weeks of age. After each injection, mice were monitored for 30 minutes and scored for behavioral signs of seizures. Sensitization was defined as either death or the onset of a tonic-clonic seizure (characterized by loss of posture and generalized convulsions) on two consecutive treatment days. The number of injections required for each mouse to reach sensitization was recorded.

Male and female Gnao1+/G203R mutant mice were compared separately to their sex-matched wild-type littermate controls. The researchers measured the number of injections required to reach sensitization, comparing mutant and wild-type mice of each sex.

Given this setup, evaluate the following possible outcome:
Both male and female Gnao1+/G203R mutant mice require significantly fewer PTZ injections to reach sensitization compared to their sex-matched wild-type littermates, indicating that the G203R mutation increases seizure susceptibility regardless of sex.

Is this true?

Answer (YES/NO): NO